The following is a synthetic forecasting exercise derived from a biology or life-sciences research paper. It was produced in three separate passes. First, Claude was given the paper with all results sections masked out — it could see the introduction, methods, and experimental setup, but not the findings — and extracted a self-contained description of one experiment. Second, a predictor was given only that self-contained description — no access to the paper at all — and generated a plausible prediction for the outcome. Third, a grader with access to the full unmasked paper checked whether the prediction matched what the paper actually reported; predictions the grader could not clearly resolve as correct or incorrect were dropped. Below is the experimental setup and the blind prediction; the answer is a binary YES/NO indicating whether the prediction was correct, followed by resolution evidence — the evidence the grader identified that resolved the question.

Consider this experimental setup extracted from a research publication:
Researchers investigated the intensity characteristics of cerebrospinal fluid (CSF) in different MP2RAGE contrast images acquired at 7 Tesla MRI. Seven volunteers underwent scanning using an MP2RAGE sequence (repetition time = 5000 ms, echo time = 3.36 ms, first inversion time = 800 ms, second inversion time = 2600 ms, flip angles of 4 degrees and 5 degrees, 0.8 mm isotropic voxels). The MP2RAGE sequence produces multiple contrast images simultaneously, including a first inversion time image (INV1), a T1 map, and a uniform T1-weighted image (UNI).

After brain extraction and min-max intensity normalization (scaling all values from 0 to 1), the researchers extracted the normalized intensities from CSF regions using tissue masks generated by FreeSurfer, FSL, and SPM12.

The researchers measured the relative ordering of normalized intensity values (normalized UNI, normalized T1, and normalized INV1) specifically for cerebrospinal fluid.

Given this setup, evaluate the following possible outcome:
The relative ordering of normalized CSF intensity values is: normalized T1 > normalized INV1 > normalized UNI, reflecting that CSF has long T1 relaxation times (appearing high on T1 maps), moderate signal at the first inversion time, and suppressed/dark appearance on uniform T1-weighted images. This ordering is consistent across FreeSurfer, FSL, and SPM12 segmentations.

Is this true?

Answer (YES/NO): YES